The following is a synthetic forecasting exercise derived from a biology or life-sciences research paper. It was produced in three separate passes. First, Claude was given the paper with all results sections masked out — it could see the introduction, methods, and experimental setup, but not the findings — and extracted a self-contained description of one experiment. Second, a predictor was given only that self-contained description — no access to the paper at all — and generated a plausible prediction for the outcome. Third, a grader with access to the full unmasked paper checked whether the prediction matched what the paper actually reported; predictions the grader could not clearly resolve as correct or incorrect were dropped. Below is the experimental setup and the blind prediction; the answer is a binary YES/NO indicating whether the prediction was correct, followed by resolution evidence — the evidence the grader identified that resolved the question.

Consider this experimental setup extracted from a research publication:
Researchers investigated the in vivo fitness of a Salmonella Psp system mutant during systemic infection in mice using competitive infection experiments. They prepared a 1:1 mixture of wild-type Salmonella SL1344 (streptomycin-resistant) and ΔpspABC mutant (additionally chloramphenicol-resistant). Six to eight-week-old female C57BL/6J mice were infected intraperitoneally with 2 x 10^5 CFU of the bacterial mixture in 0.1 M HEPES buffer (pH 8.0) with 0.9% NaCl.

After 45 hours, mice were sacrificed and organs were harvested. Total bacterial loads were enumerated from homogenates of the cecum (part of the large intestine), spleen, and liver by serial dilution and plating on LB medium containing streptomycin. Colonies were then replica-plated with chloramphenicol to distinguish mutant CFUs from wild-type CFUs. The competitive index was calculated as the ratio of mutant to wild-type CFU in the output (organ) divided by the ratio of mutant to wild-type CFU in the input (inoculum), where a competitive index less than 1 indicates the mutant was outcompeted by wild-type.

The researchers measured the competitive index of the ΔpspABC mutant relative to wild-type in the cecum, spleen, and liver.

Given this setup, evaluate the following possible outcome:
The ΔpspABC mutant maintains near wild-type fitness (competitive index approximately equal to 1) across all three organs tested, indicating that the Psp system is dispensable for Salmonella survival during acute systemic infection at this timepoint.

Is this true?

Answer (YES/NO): NO